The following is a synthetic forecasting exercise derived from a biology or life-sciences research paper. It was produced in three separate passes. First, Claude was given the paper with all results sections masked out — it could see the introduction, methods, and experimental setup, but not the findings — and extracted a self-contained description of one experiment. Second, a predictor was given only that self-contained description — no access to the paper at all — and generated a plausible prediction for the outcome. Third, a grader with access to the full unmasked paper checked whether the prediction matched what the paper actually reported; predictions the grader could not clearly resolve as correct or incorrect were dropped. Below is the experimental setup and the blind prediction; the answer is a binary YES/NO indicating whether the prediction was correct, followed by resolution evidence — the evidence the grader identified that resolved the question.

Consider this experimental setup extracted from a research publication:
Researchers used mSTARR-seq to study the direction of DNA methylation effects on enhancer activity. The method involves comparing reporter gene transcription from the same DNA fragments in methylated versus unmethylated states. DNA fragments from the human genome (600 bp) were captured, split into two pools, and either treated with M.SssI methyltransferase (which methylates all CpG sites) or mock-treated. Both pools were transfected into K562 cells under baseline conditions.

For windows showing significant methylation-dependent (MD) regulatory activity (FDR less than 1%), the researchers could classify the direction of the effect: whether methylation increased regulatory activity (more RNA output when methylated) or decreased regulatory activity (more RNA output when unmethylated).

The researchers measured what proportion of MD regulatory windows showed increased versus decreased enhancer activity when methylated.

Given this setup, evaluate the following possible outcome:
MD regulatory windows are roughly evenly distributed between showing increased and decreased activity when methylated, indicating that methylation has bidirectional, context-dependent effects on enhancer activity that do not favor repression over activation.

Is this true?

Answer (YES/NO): NO